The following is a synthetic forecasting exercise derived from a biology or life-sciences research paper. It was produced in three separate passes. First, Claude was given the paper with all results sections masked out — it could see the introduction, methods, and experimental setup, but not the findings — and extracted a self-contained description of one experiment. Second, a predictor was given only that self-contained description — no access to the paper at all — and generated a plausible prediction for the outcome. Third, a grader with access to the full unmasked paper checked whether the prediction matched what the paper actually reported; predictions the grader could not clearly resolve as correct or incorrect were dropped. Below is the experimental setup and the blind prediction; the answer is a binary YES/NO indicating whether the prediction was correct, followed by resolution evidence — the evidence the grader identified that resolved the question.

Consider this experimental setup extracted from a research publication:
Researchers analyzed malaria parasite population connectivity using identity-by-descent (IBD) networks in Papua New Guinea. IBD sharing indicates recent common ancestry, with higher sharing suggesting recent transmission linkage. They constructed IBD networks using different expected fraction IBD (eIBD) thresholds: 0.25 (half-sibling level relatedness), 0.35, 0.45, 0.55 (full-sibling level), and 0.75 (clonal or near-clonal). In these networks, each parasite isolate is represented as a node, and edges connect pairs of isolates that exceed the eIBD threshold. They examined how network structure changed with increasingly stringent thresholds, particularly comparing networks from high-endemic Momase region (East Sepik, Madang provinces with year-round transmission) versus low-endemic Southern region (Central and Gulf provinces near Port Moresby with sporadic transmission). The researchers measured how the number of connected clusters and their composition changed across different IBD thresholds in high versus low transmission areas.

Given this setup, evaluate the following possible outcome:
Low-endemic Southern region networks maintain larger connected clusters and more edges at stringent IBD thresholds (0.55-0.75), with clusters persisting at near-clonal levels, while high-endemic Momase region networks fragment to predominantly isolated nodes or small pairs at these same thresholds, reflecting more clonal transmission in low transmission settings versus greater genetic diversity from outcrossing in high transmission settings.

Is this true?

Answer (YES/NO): NO